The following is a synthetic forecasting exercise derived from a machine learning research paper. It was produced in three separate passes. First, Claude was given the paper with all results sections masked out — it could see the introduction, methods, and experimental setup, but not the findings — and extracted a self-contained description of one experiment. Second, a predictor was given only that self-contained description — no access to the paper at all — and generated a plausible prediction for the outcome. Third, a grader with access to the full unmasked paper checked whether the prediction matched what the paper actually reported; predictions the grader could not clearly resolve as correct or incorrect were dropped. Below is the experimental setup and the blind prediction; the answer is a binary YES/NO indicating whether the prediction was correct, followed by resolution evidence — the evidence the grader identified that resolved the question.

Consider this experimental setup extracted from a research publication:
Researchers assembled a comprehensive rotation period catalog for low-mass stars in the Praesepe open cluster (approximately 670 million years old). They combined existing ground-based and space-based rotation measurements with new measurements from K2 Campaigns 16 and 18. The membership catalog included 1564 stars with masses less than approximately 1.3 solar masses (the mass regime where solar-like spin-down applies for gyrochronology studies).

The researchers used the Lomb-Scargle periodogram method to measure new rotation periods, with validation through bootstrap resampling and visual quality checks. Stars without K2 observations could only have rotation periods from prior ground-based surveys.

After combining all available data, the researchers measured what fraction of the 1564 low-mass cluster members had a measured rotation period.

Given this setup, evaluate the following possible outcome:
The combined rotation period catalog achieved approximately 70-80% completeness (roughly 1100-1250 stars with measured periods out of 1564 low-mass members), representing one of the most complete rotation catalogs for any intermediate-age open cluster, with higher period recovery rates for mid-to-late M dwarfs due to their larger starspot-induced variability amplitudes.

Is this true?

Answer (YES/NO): NO